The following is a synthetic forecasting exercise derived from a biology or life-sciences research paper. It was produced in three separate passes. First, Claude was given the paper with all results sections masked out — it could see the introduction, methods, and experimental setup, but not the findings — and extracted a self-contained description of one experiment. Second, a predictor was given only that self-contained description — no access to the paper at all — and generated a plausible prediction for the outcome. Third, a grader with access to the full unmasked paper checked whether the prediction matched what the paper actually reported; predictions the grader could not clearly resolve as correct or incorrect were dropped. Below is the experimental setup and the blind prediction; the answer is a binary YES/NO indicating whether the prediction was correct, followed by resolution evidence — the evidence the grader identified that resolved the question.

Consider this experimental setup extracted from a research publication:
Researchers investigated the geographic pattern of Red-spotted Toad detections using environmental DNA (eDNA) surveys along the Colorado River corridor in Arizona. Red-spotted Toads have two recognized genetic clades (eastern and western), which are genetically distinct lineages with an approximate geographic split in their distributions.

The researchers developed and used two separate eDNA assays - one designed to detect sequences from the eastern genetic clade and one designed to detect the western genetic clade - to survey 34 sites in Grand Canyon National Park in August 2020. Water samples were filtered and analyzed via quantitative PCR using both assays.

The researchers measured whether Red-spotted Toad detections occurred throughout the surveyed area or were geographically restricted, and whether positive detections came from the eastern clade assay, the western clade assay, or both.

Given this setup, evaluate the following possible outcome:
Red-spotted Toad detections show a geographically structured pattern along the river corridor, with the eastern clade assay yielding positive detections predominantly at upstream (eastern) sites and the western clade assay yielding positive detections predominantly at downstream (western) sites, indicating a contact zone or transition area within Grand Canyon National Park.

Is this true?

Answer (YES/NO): NO